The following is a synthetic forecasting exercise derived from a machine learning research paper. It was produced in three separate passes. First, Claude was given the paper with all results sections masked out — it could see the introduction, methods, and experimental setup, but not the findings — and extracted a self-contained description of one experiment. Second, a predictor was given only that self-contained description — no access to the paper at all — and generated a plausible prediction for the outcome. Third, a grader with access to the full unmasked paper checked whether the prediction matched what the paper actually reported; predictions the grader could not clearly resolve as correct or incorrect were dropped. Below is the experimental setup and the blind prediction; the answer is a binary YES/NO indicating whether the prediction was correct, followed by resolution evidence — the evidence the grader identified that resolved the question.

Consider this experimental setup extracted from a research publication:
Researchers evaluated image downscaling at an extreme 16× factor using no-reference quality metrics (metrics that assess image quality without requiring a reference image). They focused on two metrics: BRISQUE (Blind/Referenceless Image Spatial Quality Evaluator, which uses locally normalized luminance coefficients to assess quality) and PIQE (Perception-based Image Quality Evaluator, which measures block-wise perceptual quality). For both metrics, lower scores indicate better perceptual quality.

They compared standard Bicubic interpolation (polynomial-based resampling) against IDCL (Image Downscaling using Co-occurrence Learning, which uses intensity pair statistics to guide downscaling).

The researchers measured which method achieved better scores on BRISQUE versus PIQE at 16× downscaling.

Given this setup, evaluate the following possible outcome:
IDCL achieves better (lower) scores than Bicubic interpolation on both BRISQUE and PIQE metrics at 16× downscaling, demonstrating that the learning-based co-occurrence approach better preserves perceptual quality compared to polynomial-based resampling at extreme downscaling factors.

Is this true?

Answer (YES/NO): NO